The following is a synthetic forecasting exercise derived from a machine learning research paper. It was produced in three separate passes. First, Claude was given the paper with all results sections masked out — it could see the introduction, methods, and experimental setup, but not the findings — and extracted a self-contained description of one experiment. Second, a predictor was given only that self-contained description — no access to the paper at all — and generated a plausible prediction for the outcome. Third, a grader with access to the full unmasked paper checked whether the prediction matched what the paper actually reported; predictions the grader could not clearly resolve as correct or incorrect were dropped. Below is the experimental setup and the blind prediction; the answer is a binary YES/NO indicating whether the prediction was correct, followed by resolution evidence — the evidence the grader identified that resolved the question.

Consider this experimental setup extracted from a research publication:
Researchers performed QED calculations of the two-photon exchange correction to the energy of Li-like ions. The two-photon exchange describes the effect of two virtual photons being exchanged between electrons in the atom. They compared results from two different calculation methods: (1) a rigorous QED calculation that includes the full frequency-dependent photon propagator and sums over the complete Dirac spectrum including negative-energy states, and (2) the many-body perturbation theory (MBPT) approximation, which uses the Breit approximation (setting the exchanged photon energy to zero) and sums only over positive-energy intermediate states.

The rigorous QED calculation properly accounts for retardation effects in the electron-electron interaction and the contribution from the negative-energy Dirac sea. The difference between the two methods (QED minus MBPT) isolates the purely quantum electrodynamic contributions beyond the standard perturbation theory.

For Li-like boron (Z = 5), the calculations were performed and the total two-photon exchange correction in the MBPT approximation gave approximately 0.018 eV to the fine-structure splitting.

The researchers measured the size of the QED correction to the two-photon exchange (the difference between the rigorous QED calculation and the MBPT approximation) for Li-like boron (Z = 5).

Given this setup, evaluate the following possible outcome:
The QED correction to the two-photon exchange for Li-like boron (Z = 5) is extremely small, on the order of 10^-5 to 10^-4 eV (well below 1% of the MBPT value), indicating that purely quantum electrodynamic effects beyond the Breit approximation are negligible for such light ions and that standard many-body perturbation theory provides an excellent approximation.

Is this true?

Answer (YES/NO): NO